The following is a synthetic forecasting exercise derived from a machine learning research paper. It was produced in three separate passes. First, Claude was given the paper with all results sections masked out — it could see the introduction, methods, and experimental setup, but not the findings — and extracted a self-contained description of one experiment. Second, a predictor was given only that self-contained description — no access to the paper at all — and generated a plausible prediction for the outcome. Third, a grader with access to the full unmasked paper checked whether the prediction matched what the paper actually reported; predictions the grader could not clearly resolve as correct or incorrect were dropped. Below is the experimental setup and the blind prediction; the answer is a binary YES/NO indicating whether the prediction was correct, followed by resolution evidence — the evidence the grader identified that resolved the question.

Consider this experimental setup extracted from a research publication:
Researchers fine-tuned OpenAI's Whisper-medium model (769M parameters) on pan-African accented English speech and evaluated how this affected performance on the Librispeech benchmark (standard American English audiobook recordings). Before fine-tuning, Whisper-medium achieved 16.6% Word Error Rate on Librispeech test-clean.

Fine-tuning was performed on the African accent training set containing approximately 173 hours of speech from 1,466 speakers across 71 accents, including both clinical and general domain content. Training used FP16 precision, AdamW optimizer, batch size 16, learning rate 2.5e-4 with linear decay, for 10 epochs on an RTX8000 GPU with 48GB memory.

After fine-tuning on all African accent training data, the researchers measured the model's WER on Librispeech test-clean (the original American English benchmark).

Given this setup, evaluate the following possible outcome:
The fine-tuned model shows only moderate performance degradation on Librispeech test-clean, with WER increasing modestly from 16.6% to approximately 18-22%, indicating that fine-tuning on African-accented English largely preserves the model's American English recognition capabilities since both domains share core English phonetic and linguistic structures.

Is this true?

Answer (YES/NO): NO